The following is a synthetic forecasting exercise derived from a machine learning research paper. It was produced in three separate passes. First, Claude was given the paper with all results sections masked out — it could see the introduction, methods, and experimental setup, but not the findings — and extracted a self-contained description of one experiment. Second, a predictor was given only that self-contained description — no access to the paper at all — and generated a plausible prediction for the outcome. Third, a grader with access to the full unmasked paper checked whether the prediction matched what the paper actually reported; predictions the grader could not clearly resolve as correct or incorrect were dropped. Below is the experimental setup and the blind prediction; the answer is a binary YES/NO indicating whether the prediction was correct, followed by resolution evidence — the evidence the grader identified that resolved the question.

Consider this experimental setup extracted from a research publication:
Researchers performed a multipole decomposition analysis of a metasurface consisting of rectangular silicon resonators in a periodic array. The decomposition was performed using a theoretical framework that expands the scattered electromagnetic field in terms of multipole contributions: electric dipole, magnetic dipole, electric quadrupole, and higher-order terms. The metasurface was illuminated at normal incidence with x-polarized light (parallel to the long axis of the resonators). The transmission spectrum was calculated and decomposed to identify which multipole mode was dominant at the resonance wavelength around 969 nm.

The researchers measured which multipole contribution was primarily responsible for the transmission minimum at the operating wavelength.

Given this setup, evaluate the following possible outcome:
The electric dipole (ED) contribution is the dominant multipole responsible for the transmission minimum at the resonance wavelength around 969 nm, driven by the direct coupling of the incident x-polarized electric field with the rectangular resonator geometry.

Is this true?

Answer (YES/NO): YES